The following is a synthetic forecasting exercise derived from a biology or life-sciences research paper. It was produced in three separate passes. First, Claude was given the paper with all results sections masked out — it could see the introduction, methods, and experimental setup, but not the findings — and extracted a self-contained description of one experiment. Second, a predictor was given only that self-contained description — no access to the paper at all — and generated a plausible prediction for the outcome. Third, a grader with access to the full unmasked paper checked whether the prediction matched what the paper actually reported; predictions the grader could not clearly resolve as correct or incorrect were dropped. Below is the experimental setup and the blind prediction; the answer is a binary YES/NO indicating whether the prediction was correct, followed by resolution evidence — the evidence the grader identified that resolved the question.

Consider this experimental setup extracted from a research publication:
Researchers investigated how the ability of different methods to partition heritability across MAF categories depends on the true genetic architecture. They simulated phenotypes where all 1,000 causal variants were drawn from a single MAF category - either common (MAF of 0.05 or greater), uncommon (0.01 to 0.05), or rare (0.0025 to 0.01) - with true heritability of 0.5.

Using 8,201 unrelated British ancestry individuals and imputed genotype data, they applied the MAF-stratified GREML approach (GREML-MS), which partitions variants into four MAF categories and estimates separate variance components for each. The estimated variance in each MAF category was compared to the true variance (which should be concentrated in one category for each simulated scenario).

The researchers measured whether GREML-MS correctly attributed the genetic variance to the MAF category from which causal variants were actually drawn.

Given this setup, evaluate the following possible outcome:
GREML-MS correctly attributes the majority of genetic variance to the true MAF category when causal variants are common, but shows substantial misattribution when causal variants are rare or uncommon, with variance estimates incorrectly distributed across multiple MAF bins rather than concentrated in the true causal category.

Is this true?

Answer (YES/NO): NO